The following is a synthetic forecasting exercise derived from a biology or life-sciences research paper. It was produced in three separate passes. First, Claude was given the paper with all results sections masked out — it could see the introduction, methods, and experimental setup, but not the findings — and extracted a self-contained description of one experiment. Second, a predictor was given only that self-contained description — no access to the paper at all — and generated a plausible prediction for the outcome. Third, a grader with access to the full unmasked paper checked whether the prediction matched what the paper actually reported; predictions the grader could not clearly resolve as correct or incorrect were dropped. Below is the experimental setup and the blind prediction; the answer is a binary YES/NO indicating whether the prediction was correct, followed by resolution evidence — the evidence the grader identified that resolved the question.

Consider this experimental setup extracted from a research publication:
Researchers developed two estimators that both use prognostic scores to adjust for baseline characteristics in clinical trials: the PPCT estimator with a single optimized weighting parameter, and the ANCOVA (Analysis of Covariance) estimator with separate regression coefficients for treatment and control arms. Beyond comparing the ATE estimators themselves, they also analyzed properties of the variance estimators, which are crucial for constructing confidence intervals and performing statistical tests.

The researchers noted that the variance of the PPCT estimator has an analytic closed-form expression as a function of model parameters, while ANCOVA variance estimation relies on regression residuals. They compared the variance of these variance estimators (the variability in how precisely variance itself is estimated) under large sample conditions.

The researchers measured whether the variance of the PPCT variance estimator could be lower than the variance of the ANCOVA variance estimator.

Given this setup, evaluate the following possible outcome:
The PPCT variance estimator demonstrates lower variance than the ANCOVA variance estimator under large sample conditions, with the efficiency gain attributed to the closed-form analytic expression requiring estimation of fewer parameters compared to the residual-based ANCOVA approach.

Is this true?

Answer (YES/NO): NO